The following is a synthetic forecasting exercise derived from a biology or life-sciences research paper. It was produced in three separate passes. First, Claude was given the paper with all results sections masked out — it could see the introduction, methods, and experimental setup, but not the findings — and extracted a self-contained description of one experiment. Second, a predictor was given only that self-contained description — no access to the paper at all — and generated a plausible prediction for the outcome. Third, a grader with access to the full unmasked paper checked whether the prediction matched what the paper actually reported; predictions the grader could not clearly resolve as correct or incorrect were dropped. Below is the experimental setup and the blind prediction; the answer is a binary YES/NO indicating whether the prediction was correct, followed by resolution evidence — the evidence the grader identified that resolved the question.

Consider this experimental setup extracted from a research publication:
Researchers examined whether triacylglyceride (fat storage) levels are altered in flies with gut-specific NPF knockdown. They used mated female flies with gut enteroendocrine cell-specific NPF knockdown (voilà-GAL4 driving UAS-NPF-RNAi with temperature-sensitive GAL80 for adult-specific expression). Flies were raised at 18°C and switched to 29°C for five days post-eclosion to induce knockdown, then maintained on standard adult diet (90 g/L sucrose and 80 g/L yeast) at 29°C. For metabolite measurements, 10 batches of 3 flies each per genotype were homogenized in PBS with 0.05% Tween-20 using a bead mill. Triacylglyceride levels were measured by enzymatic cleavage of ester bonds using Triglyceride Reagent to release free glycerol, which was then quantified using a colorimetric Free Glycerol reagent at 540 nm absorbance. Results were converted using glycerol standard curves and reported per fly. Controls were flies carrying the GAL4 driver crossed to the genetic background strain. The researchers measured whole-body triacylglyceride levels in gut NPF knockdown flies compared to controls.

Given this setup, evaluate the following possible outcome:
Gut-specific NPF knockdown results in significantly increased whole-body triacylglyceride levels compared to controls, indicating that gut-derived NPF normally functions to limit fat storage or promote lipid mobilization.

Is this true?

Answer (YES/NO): NO